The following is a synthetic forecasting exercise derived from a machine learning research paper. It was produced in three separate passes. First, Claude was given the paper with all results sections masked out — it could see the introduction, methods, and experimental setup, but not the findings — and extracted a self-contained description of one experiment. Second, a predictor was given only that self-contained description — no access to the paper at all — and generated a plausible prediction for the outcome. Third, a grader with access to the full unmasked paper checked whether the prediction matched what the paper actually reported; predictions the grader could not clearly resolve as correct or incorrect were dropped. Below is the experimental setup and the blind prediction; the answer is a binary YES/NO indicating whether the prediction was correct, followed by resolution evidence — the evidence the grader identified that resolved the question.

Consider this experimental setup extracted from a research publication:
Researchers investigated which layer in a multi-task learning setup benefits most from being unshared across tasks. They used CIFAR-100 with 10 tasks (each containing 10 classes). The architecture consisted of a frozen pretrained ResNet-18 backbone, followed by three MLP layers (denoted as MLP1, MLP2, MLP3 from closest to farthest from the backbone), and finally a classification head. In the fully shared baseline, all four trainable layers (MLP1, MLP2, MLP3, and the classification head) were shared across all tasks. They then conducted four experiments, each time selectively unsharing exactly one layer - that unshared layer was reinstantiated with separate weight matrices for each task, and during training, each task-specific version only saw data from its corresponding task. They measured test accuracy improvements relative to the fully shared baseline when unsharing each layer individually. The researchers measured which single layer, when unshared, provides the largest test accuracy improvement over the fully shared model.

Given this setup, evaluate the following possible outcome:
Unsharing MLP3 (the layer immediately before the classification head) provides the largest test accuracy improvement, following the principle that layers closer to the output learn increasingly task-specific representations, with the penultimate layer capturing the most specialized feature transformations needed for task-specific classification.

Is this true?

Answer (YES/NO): NO